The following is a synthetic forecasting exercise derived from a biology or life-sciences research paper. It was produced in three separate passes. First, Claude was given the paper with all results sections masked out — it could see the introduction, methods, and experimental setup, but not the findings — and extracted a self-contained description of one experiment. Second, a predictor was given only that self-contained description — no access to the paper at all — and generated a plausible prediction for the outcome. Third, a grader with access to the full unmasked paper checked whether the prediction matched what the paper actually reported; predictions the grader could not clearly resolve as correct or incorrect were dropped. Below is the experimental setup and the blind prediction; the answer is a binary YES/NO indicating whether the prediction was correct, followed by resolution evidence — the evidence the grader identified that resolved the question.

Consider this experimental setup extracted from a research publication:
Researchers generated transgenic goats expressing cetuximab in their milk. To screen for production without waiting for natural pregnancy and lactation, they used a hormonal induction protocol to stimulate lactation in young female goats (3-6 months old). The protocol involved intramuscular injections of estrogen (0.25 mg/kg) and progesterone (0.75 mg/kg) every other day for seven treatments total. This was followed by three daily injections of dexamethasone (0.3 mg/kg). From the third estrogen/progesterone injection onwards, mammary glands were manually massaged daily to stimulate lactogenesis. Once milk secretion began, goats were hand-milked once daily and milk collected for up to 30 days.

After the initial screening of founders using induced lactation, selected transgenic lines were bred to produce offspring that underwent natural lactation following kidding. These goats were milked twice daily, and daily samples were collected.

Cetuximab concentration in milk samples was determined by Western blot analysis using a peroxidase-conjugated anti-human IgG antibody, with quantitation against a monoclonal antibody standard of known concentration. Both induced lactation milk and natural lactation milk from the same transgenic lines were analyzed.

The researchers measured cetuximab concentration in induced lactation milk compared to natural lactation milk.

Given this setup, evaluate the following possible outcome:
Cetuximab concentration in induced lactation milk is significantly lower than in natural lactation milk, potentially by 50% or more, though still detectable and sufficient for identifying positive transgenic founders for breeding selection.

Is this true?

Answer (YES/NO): NO